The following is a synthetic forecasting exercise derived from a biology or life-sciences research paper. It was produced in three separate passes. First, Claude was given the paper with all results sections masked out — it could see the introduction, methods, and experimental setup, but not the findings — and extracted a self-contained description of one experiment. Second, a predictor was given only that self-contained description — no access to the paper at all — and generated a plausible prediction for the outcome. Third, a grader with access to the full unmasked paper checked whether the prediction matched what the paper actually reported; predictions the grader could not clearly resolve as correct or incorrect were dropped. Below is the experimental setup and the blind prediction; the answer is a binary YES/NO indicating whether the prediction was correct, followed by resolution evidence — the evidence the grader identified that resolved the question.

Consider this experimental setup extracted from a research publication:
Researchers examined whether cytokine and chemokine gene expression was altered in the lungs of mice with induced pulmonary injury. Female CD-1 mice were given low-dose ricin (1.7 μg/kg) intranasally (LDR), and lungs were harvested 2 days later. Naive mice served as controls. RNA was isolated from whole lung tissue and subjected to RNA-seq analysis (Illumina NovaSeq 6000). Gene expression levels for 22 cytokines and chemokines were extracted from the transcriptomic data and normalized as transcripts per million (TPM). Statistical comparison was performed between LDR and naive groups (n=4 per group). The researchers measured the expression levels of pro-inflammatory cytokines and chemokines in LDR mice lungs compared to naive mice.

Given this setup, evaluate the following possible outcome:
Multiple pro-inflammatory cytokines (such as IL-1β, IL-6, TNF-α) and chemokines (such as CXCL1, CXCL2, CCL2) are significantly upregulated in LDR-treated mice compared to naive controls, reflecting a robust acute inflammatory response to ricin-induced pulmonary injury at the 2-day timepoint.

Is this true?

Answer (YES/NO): YES